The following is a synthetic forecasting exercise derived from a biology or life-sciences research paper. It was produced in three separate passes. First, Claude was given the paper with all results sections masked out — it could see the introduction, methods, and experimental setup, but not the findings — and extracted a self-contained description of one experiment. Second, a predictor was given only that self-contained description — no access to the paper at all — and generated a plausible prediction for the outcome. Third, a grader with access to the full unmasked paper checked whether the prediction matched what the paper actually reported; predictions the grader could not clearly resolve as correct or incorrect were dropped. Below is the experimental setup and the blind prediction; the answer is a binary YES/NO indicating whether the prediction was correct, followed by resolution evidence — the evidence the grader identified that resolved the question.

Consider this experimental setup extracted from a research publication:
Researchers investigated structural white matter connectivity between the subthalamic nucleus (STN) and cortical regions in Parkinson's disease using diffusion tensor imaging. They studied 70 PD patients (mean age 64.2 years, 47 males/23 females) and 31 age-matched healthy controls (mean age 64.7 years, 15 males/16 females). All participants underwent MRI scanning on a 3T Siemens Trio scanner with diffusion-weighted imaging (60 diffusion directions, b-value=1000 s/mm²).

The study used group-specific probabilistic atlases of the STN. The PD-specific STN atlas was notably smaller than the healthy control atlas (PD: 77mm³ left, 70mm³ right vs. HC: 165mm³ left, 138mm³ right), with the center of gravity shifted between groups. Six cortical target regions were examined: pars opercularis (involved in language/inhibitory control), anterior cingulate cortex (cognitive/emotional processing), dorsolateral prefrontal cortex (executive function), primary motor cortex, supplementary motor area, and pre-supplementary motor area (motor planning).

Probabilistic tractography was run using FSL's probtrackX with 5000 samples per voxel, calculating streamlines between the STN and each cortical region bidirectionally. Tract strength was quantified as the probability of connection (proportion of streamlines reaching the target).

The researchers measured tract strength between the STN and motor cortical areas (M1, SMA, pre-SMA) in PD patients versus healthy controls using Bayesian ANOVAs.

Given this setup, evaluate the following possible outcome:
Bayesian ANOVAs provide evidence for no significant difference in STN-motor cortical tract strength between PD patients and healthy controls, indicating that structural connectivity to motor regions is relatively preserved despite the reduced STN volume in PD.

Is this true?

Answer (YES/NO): NO